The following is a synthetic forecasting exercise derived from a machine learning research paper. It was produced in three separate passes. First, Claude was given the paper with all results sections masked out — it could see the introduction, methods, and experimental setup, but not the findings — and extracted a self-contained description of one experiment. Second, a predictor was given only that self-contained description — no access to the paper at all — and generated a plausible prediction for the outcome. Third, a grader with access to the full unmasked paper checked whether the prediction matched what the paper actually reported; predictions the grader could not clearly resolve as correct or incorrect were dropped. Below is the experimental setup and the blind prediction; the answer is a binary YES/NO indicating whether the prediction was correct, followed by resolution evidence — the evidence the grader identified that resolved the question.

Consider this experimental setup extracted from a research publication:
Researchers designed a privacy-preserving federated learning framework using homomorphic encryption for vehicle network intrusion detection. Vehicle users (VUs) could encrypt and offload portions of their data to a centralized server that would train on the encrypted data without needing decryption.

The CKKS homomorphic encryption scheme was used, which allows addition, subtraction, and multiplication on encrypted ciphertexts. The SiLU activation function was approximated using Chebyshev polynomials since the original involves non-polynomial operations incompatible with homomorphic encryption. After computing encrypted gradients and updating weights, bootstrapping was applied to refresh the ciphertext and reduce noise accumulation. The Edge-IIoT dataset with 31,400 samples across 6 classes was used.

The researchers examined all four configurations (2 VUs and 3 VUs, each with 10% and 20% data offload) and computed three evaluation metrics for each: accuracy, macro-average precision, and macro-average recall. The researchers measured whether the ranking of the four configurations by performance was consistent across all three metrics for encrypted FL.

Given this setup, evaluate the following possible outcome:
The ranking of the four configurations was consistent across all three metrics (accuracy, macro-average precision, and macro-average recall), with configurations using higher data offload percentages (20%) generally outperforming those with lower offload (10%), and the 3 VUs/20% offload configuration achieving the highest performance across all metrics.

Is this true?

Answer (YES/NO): NO